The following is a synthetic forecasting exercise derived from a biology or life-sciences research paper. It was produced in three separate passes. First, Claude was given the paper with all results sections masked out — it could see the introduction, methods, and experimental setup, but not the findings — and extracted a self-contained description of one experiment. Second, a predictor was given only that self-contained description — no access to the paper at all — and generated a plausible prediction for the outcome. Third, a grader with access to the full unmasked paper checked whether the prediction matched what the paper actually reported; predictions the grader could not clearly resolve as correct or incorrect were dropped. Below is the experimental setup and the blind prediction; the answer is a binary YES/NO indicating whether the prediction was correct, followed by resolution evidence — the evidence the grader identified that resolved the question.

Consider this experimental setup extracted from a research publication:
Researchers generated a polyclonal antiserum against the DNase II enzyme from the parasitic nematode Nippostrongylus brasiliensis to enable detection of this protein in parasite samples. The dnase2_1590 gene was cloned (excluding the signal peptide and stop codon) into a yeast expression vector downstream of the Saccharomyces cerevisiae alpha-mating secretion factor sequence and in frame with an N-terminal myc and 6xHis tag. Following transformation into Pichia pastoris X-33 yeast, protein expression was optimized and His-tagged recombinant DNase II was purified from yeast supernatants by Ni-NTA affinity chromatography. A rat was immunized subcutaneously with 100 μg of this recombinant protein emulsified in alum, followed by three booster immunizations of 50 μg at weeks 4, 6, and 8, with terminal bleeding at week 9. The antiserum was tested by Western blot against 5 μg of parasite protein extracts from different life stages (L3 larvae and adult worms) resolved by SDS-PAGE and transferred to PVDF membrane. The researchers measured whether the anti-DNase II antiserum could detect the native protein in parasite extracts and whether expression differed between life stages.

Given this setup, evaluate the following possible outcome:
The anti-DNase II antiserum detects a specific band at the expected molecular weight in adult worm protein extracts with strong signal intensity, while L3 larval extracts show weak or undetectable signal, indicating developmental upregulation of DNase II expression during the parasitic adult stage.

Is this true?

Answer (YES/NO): NO